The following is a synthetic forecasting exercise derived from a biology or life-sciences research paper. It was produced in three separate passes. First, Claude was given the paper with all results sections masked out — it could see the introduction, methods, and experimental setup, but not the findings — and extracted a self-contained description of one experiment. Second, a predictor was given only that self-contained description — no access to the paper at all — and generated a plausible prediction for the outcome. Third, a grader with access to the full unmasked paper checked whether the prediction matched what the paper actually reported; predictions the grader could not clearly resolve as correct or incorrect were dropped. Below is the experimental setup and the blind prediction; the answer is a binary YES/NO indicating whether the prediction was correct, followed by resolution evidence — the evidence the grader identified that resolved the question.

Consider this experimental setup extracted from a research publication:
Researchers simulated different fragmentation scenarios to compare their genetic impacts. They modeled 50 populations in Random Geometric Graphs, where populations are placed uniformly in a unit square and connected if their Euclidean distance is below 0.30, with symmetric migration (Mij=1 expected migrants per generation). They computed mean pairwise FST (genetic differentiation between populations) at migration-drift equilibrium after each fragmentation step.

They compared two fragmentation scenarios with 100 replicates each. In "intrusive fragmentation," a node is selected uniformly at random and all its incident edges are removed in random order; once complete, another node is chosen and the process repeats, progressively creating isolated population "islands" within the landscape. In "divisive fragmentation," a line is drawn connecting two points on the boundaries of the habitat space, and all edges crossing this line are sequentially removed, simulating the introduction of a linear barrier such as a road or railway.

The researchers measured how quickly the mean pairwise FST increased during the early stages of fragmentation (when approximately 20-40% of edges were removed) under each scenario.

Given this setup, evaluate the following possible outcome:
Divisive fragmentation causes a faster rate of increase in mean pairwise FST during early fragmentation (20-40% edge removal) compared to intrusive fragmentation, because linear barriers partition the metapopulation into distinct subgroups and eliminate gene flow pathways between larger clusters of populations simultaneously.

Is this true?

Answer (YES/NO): YES